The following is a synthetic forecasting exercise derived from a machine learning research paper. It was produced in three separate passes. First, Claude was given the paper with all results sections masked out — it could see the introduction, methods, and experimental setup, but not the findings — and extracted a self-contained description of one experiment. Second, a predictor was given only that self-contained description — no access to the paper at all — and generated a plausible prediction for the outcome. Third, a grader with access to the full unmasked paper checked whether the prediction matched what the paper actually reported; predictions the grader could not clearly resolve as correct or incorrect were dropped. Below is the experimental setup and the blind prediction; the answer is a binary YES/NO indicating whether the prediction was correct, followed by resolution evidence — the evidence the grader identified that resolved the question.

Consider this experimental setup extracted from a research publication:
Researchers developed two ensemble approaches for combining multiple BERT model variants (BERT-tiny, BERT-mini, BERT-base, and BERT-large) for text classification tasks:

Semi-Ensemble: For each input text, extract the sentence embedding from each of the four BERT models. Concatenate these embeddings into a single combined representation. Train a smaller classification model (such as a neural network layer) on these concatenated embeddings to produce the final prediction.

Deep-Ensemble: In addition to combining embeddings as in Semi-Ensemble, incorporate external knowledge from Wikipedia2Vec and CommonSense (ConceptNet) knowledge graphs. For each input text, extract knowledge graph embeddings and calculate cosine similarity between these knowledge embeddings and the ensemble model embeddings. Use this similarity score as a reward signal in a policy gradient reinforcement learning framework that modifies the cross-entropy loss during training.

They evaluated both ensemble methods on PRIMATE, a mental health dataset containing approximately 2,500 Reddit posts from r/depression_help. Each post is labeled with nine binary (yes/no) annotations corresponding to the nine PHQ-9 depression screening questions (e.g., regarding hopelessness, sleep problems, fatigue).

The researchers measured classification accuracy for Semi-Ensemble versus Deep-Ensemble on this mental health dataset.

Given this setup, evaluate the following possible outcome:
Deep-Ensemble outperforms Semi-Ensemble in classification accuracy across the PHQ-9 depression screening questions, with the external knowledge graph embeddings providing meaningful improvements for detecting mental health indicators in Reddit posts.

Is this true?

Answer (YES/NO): NO